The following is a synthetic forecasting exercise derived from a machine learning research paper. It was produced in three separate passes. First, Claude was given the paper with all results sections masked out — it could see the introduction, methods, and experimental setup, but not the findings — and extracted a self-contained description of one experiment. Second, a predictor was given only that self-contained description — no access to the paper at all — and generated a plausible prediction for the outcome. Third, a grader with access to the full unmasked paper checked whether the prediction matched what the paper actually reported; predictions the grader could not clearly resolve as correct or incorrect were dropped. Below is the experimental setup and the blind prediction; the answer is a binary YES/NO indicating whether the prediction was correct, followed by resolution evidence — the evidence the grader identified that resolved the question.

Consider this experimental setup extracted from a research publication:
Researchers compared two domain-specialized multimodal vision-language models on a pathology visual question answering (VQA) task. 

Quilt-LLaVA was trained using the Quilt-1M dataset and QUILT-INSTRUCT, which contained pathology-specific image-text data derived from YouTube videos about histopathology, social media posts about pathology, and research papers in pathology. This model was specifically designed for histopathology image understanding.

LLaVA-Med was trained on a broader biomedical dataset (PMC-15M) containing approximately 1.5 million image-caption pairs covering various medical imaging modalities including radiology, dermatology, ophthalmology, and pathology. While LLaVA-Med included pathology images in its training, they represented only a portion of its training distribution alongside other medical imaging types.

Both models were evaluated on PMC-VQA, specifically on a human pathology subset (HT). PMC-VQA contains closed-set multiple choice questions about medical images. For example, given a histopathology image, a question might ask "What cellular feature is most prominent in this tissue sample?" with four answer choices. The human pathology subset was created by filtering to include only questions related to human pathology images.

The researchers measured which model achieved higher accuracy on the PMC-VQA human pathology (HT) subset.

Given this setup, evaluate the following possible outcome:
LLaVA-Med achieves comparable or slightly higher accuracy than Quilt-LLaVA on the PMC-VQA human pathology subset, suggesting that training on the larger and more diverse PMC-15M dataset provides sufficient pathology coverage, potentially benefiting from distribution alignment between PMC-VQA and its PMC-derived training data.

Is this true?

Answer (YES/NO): NO